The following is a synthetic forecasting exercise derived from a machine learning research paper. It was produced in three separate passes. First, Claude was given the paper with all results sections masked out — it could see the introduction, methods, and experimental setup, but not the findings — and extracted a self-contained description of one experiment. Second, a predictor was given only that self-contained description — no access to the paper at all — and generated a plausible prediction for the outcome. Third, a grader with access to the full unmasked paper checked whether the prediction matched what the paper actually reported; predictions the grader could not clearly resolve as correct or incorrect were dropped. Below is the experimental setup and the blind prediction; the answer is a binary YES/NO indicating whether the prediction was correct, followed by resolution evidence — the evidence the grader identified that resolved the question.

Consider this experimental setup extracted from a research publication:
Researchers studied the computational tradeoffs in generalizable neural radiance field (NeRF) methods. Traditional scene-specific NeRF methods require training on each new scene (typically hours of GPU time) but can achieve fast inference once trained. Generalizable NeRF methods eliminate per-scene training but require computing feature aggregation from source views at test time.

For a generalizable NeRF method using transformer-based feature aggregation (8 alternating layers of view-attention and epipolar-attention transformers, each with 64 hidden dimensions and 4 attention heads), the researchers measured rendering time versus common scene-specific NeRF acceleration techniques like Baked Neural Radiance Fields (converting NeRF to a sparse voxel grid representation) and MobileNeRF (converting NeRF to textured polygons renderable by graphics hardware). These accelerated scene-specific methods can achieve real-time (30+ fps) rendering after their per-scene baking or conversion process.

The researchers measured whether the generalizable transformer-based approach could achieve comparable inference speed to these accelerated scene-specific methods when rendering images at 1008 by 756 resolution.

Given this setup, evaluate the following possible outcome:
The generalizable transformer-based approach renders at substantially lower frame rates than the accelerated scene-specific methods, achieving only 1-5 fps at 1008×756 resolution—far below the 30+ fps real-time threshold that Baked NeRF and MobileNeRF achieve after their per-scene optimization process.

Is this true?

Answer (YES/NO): NO